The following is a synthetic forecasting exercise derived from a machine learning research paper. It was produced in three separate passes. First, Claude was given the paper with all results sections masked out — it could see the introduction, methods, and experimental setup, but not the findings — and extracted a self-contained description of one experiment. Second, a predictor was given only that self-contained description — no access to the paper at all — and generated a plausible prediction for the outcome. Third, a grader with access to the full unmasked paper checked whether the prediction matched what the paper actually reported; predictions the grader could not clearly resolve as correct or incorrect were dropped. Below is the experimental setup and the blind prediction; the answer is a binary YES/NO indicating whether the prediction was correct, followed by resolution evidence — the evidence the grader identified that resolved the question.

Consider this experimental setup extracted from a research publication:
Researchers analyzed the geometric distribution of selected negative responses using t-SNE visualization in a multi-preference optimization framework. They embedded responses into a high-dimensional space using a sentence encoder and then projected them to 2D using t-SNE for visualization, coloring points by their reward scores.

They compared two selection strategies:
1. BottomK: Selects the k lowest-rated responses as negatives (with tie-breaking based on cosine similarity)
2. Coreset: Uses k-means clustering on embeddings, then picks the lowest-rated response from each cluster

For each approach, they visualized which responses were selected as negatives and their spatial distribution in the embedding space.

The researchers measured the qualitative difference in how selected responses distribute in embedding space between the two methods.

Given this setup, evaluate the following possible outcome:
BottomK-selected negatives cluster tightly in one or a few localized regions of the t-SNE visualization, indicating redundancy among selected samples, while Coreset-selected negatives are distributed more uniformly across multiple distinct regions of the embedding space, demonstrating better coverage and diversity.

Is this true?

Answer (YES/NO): YES